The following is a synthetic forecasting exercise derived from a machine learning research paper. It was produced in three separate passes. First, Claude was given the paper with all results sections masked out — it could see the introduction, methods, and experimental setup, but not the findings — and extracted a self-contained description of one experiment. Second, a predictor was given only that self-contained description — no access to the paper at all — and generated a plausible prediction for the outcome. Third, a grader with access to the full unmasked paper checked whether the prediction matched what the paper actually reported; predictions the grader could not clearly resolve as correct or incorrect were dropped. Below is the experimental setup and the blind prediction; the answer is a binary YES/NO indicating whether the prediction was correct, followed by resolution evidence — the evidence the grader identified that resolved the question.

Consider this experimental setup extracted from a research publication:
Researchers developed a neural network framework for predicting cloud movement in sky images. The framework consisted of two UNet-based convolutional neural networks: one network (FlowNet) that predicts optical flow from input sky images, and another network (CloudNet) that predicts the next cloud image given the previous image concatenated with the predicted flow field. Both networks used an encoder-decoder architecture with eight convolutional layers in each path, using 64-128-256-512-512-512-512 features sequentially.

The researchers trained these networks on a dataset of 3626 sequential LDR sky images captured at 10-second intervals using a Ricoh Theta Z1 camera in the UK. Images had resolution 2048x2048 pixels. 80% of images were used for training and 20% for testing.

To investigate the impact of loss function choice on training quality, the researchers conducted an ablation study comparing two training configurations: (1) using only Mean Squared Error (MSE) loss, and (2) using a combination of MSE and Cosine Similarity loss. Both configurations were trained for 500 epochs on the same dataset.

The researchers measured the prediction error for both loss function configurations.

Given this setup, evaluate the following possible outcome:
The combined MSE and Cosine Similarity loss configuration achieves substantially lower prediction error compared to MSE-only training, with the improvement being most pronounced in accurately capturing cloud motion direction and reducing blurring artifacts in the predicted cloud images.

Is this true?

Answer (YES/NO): NO